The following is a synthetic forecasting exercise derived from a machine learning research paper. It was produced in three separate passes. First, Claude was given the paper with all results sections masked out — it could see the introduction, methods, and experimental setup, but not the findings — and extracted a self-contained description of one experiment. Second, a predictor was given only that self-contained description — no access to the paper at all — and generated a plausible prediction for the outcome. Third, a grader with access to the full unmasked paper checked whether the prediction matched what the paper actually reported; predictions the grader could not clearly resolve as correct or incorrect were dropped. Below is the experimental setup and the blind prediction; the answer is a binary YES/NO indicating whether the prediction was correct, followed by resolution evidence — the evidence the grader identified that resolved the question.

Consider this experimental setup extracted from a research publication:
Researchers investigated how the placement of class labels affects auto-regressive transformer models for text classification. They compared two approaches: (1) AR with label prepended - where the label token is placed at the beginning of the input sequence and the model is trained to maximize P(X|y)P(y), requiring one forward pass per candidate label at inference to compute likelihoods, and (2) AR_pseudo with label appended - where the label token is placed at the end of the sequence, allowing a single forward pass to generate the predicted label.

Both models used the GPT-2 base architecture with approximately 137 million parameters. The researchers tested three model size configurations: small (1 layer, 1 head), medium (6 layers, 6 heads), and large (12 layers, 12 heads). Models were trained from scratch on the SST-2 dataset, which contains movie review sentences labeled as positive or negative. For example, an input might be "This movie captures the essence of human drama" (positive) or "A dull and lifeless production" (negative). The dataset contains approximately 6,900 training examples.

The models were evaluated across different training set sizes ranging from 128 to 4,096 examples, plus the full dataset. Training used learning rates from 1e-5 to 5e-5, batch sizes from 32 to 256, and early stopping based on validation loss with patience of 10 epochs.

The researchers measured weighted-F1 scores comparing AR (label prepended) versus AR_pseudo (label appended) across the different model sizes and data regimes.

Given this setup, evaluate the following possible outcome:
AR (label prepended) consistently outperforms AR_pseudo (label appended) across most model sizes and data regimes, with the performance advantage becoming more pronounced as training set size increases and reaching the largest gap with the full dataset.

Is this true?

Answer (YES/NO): NO